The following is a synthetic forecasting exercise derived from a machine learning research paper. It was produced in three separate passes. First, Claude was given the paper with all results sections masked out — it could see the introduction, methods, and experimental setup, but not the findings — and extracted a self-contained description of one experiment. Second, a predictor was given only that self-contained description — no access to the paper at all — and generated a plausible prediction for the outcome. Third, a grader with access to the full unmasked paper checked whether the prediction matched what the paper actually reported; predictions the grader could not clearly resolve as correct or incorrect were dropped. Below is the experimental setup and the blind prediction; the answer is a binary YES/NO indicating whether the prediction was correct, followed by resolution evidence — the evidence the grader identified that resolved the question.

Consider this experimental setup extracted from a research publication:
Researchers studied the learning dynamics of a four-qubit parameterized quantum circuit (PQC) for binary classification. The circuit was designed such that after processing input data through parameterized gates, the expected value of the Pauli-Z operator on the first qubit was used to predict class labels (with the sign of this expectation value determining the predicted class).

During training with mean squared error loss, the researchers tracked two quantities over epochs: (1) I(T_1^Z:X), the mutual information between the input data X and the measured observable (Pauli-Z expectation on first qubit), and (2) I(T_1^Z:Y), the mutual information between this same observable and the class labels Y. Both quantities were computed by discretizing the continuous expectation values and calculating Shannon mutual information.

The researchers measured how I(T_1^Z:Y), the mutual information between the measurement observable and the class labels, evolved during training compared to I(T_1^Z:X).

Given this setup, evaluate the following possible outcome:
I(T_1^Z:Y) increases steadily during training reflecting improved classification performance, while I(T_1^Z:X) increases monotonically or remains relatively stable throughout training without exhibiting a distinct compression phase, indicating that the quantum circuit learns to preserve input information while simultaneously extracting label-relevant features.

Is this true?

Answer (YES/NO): NO